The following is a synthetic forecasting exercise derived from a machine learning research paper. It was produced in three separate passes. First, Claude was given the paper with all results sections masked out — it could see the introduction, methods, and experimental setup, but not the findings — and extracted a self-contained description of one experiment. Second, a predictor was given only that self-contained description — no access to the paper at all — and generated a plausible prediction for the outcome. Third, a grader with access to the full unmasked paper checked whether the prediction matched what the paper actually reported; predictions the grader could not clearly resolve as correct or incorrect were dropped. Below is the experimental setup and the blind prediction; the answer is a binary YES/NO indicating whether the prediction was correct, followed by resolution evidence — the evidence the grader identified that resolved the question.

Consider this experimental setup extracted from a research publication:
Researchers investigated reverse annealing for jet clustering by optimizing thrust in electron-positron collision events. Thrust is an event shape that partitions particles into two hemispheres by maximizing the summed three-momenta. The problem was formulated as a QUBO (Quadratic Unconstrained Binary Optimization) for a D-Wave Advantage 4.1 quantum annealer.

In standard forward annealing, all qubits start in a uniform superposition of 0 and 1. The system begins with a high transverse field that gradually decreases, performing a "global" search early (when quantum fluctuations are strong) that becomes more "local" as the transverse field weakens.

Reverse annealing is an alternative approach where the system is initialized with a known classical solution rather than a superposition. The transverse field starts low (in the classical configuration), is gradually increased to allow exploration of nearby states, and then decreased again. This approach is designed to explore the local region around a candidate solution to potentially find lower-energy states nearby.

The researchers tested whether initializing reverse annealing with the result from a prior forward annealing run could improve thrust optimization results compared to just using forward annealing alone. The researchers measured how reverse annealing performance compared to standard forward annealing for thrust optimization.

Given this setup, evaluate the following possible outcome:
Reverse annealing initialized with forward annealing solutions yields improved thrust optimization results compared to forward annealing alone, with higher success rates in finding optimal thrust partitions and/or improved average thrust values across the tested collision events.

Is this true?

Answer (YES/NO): NO